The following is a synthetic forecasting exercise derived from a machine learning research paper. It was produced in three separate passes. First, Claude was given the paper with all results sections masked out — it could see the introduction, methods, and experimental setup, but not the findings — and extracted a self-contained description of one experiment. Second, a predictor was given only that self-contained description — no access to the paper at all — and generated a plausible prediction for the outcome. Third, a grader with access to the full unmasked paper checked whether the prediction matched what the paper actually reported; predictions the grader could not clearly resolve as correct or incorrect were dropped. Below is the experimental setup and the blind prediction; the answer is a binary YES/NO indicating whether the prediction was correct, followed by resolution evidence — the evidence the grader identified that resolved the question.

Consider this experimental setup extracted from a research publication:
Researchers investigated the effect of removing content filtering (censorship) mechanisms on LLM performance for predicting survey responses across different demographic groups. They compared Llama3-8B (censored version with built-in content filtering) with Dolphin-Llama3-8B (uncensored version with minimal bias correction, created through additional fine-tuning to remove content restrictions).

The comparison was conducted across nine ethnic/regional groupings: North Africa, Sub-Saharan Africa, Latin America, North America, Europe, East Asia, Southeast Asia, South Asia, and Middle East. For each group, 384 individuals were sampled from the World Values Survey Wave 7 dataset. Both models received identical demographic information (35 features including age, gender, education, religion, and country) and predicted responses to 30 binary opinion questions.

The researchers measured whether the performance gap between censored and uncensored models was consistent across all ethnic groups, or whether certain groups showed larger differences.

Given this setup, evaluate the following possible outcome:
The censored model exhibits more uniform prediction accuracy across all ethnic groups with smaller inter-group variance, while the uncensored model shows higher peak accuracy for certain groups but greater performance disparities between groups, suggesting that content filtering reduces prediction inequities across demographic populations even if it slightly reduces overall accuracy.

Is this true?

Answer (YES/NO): NO